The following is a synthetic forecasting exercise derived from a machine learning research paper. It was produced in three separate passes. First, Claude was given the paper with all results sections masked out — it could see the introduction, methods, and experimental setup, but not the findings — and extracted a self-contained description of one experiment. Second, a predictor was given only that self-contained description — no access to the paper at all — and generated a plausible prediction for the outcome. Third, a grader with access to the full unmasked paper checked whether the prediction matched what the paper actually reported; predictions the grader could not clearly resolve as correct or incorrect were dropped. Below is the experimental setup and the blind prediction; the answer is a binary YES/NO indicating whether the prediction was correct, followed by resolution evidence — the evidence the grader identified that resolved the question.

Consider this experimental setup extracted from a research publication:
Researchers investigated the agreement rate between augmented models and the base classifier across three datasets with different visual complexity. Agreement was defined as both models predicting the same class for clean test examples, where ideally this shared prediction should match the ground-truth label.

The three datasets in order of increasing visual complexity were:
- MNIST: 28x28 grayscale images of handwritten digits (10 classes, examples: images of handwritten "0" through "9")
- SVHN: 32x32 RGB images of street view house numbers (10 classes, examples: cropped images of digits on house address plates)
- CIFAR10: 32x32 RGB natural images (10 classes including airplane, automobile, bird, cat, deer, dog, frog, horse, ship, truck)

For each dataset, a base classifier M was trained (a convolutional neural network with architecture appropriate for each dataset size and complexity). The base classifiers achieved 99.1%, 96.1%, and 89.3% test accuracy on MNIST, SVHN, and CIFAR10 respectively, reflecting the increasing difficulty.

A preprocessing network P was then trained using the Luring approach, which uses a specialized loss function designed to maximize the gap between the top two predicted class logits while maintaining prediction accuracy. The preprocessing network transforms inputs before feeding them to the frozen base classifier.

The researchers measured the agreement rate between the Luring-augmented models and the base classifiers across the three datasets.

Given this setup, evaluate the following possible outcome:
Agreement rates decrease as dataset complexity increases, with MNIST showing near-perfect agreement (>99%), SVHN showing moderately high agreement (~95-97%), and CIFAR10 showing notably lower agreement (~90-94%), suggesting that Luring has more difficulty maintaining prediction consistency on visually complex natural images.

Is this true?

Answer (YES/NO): NO